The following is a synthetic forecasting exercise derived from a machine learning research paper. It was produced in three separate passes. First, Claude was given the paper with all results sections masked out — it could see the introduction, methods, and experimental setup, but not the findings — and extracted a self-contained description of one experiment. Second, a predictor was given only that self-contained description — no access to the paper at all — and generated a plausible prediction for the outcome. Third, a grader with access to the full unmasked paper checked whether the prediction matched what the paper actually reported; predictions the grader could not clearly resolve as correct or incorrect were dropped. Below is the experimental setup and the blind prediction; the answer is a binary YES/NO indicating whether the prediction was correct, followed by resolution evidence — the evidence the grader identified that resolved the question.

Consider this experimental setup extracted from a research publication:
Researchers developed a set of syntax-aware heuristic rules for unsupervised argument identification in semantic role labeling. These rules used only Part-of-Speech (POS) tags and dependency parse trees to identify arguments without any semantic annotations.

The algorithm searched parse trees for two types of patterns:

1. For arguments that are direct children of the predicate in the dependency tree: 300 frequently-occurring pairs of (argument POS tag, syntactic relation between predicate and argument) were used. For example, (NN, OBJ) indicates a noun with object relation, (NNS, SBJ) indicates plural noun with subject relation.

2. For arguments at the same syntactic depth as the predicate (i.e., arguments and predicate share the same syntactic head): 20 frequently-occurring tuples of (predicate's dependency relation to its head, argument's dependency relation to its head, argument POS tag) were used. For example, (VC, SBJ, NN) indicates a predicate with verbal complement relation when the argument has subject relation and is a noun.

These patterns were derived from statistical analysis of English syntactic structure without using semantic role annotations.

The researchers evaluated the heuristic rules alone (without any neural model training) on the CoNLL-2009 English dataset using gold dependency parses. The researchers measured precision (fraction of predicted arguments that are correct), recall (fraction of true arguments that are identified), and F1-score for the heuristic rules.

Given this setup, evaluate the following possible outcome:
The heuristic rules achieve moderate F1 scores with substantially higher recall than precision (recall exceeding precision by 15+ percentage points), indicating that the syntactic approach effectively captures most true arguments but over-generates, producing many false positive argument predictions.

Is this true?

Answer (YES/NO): NO